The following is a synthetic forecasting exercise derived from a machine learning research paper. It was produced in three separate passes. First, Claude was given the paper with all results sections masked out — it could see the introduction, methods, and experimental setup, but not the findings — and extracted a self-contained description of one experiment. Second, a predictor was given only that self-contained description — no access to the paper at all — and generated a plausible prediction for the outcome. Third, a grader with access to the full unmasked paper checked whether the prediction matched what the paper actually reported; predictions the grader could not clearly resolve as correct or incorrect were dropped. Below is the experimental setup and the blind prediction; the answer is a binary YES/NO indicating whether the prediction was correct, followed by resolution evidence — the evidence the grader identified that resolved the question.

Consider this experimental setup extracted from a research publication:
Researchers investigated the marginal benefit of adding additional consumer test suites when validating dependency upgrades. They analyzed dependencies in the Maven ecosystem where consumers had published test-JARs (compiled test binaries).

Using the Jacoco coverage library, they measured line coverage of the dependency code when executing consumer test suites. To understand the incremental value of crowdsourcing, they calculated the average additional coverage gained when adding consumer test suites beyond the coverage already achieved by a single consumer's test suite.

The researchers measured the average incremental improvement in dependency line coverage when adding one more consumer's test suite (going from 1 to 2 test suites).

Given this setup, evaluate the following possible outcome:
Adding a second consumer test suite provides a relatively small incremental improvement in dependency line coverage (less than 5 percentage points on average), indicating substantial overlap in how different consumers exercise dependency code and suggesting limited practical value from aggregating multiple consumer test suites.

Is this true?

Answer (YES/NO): NO